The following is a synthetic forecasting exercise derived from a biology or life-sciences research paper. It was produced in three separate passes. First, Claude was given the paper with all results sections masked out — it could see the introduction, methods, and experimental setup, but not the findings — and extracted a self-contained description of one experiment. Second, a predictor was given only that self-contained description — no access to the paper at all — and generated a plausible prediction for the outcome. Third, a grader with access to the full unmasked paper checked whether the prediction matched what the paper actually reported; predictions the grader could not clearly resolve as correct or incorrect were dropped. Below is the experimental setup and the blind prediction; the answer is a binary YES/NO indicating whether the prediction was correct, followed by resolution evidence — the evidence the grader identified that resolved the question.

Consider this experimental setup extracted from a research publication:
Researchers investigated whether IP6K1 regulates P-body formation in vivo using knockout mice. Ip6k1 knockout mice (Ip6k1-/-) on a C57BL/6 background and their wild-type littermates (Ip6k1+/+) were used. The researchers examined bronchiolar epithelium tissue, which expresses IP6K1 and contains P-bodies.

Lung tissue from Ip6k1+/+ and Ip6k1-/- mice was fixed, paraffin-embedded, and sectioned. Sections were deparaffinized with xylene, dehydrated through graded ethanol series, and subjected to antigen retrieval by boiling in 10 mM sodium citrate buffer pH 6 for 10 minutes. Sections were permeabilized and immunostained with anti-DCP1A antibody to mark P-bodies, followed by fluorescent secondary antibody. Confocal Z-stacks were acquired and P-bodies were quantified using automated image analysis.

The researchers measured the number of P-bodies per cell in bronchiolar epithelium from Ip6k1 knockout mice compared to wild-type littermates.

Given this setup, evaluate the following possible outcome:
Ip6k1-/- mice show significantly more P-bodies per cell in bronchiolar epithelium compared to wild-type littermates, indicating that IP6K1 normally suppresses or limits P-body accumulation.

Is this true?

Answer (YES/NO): NO